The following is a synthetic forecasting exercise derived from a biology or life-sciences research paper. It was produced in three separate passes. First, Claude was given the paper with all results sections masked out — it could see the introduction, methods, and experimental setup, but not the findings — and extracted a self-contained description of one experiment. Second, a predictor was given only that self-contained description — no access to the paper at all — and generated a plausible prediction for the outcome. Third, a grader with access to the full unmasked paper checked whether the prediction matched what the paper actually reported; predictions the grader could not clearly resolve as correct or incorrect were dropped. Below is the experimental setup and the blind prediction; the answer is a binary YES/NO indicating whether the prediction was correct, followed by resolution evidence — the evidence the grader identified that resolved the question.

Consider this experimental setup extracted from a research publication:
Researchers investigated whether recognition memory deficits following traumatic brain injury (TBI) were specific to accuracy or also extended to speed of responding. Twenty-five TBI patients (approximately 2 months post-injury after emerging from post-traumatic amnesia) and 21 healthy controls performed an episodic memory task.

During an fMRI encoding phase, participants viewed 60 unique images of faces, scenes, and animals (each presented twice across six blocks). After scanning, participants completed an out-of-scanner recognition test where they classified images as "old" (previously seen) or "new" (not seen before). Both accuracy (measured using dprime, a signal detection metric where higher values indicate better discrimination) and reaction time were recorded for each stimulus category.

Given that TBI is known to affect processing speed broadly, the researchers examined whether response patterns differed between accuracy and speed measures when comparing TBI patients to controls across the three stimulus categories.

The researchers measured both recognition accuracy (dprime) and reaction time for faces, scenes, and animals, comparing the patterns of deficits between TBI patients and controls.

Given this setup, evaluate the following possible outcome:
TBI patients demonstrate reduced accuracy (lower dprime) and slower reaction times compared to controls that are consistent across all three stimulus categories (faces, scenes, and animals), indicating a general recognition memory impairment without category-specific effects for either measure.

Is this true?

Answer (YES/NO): NO